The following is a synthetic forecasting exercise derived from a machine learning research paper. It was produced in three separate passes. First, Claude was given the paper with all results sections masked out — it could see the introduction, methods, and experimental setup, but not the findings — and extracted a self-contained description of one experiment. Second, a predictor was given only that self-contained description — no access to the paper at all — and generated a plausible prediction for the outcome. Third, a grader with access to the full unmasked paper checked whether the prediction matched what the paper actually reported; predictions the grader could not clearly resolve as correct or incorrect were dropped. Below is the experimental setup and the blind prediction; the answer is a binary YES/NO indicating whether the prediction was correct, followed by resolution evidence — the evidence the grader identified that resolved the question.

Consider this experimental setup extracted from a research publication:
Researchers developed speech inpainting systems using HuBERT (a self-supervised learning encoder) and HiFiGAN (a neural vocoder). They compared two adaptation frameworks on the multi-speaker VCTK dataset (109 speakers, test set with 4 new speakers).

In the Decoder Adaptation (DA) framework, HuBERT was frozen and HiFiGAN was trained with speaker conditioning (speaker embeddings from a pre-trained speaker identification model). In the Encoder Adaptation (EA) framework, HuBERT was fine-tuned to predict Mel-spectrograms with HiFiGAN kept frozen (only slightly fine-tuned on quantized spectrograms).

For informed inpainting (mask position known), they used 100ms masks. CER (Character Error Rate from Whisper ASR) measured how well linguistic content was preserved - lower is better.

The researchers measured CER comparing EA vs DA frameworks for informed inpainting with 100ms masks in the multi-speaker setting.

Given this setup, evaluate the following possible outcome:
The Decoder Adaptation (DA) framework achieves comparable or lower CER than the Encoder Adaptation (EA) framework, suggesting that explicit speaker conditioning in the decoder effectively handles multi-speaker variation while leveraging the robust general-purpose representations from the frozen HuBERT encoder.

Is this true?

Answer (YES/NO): YES